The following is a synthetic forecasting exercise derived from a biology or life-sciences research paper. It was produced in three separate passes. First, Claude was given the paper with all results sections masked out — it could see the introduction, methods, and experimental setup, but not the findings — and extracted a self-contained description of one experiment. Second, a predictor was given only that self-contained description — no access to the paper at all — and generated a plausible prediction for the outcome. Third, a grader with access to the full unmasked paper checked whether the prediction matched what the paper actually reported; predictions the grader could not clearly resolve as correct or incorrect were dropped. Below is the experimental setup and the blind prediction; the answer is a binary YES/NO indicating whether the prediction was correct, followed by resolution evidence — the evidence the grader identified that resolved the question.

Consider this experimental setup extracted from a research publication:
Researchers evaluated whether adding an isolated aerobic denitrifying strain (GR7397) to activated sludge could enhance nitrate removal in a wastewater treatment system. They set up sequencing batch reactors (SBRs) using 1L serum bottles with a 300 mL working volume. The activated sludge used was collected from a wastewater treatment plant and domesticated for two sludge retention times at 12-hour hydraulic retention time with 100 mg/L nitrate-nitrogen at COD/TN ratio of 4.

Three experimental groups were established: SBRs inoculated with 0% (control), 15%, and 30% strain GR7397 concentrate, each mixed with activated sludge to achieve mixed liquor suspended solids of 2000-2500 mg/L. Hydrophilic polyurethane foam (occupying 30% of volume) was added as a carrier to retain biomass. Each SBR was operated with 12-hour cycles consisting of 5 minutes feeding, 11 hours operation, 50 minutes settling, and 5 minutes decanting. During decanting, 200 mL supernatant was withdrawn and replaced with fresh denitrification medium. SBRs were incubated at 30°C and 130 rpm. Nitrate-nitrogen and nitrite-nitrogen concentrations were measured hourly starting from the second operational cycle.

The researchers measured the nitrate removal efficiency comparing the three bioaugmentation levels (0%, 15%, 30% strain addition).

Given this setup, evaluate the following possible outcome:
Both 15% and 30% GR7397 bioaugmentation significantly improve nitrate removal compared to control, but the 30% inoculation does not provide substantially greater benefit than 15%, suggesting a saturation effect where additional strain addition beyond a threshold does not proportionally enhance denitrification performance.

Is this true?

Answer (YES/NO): NO